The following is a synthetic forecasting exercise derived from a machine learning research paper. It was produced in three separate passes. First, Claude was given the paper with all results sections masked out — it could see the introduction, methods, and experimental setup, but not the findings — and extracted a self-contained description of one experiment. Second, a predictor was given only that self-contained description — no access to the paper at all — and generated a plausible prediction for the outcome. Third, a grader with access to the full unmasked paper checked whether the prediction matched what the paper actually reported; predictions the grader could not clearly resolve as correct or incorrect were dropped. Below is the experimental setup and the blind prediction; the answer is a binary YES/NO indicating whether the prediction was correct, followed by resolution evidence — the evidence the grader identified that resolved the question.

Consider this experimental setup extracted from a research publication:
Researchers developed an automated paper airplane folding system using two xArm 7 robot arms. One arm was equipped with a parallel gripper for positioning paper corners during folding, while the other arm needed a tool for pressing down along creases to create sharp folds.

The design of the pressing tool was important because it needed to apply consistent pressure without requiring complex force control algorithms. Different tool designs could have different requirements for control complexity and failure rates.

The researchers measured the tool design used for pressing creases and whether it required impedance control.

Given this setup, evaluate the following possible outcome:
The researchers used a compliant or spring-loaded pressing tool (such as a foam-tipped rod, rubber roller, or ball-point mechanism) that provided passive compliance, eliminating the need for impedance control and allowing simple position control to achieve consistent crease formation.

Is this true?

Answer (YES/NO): YES